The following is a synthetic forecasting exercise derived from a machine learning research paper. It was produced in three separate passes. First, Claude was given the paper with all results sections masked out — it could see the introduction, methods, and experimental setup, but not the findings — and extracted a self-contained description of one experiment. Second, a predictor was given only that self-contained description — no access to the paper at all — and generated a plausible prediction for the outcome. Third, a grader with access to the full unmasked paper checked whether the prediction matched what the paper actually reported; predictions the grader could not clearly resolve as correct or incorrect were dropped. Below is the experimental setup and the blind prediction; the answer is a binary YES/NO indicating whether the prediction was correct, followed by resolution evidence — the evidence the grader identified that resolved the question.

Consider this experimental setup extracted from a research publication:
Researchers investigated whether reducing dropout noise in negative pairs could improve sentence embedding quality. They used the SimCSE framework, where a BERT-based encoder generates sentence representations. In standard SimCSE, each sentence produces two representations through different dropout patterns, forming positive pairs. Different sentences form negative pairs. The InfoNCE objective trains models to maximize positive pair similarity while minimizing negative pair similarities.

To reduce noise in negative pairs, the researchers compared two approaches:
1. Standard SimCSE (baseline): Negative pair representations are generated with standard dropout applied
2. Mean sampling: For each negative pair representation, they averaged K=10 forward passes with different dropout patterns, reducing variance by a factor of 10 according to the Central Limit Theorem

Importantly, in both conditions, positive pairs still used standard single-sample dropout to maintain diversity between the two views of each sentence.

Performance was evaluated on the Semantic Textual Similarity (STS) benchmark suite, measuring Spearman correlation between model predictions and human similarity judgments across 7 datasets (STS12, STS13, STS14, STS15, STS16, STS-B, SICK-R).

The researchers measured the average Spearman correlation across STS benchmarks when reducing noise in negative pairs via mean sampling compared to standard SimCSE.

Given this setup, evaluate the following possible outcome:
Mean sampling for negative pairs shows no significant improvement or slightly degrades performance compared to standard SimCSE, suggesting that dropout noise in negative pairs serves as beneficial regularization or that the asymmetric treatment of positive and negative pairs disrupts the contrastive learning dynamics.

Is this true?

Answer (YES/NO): NO